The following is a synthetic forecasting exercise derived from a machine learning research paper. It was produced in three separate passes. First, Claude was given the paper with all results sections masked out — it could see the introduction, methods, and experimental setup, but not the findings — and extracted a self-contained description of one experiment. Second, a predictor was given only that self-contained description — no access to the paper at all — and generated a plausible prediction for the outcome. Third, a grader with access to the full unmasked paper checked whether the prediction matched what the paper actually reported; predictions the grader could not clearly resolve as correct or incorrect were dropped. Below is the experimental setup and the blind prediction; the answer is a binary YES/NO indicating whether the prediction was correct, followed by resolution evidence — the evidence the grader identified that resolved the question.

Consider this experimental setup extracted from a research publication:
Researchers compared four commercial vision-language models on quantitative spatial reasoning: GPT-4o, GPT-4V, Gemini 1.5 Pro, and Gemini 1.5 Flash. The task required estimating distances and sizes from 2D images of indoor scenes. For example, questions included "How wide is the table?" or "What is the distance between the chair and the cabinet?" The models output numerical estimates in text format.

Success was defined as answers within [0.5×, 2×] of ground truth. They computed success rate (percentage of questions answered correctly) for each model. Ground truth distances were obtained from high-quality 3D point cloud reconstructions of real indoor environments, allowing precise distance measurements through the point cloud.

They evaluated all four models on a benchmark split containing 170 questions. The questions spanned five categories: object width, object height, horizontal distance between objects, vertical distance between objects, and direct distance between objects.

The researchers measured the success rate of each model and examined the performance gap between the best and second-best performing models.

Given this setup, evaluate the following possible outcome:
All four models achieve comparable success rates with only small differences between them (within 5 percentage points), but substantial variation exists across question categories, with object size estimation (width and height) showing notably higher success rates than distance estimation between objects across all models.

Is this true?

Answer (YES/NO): NO